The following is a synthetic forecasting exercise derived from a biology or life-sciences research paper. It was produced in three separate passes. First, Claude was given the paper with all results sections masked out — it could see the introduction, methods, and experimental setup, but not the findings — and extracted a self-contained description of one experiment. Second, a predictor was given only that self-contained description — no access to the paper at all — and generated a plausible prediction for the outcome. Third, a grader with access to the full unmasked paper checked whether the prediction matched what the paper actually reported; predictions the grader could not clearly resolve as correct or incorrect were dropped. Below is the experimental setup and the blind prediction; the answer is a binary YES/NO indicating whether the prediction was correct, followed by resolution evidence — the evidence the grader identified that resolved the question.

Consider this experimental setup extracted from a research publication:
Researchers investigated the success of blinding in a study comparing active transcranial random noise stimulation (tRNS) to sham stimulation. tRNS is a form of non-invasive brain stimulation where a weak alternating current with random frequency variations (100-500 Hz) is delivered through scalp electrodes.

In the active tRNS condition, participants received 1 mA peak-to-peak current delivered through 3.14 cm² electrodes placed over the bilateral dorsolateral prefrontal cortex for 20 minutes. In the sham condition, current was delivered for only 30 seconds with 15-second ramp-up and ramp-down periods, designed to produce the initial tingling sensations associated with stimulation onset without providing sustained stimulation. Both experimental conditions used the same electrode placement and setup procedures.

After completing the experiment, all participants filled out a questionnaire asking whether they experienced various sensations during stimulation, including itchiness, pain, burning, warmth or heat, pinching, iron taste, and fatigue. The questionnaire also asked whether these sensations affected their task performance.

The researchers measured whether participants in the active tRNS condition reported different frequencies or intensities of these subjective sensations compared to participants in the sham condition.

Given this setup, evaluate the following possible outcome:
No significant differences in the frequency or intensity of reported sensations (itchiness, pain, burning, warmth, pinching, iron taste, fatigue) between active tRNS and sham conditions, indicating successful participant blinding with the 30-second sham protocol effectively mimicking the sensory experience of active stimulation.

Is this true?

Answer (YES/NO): YES